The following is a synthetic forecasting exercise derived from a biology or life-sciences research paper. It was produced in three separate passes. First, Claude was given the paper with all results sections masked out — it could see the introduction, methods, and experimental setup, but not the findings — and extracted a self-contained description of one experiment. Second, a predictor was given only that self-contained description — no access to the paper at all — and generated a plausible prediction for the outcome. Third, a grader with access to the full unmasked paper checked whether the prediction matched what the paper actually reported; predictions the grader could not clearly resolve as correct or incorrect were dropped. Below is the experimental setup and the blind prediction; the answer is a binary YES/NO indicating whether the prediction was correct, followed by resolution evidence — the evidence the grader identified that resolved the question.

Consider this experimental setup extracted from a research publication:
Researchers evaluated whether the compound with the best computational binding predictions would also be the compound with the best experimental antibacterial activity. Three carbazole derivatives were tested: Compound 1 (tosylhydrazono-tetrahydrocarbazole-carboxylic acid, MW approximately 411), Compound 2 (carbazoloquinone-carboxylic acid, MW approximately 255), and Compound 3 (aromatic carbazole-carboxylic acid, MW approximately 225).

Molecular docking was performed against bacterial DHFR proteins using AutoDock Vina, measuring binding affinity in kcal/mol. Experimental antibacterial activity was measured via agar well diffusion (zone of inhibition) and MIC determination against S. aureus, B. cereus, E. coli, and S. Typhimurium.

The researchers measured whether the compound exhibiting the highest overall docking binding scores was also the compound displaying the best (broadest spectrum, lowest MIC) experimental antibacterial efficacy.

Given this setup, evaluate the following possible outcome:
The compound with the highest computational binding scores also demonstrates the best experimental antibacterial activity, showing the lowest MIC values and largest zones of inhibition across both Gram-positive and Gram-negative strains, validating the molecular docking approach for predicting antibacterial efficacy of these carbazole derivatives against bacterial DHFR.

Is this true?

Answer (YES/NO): NO